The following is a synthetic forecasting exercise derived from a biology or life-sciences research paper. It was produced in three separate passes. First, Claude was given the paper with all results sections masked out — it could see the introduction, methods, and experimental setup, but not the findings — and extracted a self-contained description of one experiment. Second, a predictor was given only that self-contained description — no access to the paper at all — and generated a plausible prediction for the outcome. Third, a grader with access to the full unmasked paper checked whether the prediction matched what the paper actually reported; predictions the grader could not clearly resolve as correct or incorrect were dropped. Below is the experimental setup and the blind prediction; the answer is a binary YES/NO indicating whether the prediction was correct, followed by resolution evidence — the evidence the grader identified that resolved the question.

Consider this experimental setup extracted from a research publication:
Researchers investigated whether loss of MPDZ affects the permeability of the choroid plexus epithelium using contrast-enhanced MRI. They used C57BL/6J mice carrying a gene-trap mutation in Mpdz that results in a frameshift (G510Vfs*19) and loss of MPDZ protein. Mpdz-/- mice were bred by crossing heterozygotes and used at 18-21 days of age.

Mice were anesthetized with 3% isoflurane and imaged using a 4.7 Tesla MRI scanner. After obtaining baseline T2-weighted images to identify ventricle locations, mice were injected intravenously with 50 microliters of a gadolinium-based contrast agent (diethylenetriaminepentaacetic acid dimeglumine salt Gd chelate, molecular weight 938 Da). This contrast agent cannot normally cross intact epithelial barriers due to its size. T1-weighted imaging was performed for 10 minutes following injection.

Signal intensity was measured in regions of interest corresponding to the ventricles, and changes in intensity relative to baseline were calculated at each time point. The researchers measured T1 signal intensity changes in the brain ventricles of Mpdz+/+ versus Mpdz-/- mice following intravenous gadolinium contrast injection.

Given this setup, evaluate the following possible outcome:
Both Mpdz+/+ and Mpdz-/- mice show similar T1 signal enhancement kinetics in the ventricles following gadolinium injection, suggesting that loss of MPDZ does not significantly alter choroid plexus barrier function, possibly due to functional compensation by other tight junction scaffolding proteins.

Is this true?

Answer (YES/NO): NO